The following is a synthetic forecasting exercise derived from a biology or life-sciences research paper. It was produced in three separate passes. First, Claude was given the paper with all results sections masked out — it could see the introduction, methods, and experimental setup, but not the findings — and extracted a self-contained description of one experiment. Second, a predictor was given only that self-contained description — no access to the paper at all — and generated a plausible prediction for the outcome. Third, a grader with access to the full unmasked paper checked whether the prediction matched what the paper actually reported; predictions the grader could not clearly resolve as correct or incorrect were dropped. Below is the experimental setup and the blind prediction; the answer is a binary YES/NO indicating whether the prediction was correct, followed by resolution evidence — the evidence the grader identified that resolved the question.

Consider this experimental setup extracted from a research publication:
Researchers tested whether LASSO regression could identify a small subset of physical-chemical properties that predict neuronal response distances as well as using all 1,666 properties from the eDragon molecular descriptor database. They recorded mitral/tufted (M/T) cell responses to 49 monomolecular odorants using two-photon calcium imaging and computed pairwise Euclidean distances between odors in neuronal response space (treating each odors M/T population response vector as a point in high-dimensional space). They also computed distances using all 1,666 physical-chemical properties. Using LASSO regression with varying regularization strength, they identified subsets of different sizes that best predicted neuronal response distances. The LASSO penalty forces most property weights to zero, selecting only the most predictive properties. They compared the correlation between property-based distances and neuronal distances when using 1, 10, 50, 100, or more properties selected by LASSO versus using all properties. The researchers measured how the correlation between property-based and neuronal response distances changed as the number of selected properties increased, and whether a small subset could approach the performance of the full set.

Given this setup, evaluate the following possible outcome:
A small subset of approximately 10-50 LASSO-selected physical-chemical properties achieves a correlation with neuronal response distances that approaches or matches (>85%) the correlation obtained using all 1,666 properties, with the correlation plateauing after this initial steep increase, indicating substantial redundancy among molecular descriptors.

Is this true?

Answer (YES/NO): YES